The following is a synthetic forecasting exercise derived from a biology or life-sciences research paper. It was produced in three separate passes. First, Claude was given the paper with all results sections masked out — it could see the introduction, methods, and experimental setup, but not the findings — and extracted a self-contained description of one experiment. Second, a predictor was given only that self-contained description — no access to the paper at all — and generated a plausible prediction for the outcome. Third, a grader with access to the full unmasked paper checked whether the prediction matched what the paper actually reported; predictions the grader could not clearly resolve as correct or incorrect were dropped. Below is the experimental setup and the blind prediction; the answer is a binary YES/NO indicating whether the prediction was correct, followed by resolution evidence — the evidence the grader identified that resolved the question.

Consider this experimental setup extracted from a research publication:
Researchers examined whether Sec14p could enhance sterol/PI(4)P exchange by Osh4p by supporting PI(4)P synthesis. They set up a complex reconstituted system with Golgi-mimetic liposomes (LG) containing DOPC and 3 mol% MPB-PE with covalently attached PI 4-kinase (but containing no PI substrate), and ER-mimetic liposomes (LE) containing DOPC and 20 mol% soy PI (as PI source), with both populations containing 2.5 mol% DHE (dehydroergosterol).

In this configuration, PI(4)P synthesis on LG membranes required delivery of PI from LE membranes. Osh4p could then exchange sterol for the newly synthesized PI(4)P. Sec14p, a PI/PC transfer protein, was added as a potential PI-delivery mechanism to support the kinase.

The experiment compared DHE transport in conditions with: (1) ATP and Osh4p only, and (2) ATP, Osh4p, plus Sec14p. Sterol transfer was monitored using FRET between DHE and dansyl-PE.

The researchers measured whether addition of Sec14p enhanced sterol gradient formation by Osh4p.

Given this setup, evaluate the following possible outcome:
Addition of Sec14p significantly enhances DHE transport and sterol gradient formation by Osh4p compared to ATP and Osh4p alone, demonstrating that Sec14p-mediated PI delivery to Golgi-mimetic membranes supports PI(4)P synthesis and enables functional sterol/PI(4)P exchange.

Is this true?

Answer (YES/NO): YES